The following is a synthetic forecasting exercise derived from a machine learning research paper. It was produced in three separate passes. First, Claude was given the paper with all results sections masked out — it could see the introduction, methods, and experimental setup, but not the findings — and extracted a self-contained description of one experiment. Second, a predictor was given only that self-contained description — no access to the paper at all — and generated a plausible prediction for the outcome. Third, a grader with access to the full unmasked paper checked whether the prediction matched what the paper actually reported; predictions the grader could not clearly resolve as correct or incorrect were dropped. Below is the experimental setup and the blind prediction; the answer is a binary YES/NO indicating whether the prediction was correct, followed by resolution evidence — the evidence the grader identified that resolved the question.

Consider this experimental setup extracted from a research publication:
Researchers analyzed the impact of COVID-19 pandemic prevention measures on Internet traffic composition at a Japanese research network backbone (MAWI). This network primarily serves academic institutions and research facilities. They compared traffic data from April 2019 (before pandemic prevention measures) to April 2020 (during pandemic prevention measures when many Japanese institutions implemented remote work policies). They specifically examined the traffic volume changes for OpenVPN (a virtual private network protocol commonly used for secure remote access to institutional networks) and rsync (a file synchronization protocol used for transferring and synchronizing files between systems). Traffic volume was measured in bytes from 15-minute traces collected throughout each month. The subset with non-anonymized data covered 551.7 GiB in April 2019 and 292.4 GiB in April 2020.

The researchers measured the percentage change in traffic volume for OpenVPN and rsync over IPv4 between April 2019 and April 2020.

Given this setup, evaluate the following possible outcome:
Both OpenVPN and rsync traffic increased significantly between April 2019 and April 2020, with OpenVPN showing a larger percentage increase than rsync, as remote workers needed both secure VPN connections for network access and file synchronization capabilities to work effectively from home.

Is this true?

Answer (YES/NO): YES